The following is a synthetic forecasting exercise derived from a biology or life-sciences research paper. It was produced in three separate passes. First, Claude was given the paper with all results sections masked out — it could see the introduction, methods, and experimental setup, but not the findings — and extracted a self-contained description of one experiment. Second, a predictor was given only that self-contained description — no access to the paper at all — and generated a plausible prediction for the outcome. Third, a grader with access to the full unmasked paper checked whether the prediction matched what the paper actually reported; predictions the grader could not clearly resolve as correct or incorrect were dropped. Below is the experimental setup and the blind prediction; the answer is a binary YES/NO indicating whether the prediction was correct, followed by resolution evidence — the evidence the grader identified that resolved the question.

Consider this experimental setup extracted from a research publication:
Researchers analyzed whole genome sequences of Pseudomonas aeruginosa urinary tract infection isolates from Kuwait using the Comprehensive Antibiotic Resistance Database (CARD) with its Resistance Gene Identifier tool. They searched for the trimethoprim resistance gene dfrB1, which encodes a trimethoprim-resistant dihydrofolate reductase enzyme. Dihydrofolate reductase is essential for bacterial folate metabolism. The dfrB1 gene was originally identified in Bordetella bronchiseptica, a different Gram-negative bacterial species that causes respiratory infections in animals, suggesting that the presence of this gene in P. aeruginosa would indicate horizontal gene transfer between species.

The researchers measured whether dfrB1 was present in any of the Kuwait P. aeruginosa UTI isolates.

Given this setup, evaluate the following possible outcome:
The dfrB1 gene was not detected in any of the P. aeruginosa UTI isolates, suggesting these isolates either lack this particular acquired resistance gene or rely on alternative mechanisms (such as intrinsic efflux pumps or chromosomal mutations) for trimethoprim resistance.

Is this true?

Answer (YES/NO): YES